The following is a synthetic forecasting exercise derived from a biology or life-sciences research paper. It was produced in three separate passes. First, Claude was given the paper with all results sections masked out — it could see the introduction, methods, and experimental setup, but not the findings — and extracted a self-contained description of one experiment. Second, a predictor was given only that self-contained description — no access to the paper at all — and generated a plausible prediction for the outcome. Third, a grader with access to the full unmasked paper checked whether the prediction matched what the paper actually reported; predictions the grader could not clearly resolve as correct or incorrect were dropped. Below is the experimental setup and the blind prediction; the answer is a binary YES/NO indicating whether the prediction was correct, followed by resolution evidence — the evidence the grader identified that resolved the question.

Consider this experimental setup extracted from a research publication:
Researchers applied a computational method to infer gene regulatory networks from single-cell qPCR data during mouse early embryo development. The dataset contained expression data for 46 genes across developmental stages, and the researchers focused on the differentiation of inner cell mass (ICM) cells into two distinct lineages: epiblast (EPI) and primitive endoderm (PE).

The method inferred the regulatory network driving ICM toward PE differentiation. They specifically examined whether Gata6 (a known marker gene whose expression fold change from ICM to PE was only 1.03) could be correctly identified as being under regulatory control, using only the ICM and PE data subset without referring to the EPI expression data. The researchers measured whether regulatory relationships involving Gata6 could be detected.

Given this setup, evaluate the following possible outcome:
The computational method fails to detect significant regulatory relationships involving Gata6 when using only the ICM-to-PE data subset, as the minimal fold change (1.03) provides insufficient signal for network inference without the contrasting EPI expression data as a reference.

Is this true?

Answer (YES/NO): NO